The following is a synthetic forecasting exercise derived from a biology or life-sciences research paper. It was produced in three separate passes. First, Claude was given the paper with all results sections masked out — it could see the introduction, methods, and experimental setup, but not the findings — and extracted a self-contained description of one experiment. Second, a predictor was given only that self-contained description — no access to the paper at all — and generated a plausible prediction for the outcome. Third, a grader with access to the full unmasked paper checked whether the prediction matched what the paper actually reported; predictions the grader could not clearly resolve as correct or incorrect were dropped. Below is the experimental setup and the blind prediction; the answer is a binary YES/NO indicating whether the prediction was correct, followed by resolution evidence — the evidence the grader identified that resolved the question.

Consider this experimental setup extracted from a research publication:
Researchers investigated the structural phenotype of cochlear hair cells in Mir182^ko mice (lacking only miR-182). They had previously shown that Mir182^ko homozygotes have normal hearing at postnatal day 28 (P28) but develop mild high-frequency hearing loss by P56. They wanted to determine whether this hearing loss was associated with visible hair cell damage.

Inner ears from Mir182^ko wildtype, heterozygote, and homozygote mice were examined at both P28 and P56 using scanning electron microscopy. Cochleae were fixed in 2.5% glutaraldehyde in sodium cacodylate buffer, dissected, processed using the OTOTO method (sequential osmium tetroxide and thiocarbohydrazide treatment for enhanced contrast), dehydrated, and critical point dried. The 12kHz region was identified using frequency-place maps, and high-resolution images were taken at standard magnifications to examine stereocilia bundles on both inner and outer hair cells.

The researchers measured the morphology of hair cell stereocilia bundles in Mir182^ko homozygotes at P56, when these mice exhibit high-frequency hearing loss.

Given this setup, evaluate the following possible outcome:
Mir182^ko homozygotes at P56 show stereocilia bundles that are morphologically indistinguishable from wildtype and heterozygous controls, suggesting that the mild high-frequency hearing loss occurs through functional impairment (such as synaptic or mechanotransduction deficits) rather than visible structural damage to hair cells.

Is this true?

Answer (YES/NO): YES